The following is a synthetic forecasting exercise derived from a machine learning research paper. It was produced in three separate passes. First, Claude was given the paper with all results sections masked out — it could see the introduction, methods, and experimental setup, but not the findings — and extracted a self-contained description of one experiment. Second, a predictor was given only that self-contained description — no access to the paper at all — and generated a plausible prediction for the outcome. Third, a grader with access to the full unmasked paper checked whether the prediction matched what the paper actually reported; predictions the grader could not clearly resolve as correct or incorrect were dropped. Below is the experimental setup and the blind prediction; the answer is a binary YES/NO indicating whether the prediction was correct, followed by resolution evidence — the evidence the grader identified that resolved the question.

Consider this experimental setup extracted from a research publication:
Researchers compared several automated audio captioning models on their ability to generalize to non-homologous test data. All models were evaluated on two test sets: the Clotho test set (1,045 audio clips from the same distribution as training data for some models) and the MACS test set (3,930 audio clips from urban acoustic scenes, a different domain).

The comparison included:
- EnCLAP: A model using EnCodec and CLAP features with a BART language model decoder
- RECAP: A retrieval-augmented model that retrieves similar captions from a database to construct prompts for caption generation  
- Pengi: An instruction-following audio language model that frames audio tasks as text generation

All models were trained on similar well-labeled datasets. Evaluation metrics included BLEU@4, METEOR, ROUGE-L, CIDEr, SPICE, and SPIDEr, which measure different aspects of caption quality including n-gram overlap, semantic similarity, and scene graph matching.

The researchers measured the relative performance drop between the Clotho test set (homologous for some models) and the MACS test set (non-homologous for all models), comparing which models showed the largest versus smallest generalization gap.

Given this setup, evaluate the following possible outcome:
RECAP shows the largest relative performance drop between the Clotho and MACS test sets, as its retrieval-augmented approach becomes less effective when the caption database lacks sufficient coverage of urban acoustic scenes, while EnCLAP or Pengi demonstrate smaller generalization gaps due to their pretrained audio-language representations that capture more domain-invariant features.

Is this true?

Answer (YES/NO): NO